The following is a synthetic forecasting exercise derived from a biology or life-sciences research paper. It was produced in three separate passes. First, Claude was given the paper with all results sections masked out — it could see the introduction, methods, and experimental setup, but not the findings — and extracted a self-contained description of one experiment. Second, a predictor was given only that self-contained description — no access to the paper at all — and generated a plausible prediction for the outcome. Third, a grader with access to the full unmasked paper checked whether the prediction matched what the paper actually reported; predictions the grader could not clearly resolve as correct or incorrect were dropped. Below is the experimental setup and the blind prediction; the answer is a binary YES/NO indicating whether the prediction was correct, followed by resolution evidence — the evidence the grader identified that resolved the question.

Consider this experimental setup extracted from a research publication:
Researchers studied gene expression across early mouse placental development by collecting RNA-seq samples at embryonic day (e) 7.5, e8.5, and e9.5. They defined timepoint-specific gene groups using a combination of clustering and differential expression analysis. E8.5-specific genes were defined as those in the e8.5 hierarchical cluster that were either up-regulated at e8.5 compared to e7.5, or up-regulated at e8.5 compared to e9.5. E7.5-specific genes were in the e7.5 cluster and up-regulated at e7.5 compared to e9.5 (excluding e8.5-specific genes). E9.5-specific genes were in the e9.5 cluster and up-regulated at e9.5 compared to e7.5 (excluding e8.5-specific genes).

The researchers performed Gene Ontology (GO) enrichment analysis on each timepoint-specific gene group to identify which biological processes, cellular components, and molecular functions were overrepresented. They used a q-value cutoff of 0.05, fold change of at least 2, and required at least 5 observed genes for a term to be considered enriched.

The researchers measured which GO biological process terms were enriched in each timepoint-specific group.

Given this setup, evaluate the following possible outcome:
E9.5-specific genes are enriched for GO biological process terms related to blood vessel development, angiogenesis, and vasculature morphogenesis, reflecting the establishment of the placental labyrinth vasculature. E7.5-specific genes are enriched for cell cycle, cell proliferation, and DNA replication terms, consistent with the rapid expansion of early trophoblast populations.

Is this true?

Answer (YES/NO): NO